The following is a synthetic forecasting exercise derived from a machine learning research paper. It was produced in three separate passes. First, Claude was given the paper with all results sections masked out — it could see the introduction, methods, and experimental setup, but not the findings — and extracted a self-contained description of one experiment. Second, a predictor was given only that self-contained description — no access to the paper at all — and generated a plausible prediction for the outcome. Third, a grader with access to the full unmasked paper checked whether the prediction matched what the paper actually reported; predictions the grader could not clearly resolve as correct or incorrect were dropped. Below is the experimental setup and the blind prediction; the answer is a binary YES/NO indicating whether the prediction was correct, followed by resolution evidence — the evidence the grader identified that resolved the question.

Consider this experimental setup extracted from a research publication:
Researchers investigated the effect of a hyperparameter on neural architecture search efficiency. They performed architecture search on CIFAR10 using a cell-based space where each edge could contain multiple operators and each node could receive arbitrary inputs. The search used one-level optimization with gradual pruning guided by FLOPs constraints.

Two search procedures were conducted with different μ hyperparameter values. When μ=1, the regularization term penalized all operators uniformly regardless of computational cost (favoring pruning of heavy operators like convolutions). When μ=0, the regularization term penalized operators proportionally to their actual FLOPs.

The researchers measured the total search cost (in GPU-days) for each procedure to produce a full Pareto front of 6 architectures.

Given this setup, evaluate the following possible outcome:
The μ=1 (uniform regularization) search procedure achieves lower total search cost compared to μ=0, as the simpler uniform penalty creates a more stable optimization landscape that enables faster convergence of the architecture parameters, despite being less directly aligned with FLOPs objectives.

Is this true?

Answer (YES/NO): YES